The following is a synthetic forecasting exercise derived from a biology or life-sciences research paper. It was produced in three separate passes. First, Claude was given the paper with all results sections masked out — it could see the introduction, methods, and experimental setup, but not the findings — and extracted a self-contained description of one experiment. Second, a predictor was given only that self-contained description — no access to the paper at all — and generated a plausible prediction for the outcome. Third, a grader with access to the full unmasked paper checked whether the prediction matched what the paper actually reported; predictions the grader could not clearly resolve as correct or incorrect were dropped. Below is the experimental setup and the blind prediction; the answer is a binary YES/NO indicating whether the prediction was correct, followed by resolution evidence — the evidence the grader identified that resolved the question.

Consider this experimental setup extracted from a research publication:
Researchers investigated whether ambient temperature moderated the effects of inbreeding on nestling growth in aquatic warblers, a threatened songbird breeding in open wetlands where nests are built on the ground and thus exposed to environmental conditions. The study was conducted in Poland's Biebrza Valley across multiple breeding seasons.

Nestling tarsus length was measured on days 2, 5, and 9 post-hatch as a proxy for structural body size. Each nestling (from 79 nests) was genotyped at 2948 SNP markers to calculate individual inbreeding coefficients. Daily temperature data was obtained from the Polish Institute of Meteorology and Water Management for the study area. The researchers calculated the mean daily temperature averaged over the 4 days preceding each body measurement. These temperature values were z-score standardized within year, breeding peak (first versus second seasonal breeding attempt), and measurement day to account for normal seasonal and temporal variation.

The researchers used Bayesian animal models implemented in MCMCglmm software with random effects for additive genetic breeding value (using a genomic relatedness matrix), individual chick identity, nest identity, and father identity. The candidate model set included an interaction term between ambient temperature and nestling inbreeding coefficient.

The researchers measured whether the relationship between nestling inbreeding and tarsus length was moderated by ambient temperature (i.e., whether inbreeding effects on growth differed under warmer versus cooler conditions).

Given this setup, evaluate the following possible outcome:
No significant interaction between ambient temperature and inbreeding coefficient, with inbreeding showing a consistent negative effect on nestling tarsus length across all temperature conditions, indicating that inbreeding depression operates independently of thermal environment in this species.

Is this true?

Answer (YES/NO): NO